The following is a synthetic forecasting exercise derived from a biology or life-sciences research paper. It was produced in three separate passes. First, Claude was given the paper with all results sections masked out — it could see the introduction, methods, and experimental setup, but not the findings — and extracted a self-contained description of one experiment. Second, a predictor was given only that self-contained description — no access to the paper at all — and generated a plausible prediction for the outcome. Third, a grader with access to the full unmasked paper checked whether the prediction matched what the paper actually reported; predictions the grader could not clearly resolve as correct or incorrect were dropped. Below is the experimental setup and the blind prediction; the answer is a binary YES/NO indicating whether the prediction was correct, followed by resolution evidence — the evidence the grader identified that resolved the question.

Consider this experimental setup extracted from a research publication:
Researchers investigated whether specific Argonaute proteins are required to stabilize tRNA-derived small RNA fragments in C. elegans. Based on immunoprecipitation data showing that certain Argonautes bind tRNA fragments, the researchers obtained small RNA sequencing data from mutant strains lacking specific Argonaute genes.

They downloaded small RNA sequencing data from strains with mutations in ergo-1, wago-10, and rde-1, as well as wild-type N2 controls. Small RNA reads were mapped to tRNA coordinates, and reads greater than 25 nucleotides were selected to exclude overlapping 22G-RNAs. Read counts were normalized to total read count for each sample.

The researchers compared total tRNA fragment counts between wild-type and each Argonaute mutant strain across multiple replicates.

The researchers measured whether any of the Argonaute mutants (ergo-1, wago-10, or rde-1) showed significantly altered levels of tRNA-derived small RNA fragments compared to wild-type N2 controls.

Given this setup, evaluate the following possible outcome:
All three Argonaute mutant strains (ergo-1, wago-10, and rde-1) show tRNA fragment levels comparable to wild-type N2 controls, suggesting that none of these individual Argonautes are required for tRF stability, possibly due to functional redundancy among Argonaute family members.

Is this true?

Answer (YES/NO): NO